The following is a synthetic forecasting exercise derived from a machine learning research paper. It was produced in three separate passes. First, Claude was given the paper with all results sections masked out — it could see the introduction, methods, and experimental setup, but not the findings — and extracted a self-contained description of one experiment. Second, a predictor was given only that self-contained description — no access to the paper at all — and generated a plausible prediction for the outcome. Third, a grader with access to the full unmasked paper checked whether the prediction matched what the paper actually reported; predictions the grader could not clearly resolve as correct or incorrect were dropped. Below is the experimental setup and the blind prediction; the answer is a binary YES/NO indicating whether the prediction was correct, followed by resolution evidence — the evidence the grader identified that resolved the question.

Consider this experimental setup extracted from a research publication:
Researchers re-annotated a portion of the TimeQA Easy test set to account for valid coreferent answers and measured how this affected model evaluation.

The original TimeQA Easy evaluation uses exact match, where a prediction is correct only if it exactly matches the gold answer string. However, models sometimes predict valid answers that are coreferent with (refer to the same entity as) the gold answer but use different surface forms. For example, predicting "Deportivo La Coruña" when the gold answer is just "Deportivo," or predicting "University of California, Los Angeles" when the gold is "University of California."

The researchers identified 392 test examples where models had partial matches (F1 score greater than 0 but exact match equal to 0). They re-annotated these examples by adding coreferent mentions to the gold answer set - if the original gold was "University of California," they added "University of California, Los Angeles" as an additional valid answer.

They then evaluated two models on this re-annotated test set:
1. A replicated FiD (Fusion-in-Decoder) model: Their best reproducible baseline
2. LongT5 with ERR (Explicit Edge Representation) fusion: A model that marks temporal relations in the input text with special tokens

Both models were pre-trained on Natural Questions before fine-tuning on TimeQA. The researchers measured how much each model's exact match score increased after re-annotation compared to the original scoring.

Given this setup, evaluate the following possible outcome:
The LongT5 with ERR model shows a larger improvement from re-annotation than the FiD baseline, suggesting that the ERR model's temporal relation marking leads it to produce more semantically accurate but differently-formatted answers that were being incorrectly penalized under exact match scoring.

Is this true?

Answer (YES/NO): YES